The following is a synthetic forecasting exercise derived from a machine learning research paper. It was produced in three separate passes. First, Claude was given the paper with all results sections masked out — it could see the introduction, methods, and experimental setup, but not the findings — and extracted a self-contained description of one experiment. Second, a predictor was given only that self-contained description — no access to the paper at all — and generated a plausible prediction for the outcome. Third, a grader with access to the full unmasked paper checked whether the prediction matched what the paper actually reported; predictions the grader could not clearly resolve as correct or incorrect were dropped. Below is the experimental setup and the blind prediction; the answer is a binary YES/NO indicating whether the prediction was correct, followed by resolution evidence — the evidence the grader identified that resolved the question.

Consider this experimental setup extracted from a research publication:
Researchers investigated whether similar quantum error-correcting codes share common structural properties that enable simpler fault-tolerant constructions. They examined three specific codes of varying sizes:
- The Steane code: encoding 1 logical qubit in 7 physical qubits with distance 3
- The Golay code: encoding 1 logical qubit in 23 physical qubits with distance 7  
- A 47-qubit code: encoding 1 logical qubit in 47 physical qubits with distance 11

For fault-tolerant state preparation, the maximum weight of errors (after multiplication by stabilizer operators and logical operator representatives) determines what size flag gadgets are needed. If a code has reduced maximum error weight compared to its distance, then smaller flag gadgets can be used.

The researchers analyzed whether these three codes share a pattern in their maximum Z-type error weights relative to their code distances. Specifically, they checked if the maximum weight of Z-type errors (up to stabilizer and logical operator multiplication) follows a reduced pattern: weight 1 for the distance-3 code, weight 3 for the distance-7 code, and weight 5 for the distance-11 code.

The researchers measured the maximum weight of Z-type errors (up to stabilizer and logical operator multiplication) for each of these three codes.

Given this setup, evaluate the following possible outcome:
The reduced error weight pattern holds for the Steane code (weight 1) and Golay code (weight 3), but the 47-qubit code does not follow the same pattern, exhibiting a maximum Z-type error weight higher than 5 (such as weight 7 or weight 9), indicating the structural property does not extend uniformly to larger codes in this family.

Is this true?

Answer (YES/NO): NO